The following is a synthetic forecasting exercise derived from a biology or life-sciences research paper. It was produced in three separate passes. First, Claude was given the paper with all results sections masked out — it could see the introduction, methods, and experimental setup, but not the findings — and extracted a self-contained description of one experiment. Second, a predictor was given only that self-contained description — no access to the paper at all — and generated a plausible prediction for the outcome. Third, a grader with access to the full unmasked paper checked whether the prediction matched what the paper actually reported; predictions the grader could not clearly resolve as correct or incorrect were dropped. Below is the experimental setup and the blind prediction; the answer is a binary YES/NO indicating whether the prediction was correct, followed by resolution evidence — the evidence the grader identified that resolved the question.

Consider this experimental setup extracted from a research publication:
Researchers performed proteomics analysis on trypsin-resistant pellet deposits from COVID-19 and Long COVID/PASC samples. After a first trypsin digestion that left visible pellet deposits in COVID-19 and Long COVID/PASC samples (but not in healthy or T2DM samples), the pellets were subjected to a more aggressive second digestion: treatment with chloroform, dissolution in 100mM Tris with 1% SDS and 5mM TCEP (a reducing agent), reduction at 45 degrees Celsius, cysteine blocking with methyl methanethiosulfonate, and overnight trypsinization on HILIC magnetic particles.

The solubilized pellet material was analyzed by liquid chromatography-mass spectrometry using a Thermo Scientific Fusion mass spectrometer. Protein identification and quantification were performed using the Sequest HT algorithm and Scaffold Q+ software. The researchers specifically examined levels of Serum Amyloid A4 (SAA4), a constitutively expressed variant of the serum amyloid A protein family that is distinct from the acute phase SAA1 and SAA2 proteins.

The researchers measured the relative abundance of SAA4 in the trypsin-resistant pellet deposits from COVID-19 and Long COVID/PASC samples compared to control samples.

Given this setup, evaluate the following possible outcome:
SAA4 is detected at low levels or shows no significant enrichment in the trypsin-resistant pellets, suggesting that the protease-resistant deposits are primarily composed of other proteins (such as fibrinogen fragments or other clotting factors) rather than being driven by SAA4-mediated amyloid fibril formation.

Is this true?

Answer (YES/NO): NO